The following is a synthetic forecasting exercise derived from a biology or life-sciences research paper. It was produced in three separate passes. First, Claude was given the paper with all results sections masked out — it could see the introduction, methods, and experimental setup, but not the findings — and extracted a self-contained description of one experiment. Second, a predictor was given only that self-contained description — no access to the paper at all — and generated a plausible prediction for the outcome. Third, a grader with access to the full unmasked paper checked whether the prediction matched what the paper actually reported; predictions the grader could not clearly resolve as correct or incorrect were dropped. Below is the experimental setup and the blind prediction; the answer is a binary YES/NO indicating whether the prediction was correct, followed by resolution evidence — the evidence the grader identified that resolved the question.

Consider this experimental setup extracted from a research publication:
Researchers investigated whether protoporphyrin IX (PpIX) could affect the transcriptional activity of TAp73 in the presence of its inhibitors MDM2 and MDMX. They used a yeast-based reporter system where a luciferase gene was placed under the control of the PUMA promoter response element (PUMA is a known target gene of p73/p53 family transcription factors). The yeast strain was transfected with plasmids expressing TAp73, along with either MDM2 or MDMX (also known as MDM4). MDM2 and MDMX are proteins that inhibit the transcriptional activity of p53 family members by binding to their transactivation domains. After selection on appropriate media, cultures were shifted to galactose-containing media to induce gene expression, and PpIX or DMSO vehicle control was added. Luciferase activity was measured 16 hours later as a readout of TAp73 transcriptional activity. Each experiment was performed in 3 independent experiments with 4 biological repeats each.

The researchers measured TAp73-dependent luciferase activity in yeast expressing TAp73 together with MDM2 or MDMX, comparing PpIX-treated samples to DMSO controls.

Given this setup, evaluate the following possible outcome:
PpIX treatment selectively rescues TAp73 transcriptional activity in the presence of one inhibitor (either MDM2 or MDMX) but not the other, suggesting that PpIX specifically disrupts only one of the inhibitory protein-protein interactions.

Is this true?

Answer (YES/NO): NO